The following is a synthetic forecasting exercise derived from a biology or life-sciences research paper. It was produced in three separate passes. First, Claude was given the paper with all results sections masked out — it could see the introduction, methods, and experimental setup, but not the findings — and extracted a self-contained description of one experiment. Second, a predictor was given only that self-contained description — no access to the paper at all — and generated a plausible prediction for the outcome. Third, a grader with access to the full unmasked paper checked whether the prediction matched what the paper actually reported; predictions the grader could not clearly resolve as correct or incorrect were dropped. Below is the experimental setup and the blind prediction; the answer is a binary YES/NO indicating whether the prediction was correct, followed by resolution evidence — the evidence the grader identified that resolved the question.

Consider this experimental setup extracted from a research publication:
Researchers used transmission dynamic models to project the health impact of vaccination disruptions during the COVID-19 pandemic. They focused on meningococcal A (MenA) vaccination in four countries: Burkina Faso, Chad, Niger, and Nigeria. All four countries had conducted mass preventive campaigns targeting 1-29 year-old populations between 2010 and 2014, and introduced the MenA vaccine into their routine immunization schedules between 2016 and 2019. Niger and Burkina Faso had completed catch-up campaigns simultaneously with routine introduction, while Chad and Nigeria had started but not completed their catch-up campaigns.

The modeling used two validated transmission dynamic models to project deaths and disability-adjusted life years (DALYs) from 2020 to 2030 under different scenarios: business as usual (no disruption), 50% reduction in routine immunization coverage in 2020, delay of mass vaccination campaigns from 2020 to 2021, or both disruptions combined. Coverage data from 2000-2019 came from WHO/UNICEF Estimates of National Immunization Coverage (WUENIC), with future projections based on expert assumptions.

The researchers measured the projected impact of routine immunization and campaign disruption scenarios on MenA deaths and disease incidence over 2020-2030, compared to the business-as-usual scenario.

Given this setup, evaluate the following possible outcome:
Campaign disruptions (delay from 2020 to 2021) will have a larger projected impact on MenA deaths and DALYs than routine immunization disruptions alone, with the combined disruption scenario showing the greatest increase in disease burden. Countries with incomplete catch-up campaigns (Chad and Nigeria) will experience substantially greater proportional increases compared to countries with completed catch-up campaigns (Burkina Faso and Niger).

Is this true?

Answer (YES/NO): NO